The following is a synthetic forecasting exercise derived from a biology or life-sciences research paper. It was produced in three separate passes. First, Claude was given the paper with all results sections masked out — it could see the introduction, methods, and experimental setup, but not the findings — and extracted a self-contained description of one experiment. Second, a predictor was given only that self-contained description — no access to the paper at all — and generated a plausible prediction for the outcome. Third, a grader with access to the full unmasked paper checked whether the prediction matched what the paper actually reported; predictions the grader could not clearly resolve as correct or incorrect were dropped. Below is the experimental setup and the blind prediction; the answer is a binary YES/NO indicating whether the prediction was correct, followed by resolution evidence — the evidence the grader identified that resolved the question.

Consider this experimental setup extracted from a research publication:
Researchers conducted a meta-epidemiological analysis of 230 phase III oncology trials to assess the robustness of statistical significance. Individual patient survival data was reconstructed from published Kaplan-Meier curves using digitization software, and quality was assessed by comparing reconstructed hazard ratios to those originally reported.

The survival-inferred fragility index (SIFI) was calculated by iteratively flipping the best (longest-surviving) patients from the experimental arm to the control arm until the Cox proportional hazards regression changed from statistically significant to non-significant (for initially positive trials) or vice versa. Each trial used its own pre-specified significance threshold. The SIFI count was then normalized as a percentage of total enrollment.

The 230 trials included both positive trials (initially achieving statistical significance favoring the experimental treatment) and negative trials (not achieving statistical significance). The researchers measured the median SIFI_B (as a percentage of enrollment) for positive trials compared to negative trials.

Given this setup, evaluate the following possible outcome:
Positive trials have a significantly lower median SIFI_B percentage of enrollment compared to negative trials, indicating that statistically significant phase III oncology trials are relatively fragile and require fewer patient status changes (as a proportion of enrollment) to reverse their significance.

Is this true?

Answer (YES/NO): NO